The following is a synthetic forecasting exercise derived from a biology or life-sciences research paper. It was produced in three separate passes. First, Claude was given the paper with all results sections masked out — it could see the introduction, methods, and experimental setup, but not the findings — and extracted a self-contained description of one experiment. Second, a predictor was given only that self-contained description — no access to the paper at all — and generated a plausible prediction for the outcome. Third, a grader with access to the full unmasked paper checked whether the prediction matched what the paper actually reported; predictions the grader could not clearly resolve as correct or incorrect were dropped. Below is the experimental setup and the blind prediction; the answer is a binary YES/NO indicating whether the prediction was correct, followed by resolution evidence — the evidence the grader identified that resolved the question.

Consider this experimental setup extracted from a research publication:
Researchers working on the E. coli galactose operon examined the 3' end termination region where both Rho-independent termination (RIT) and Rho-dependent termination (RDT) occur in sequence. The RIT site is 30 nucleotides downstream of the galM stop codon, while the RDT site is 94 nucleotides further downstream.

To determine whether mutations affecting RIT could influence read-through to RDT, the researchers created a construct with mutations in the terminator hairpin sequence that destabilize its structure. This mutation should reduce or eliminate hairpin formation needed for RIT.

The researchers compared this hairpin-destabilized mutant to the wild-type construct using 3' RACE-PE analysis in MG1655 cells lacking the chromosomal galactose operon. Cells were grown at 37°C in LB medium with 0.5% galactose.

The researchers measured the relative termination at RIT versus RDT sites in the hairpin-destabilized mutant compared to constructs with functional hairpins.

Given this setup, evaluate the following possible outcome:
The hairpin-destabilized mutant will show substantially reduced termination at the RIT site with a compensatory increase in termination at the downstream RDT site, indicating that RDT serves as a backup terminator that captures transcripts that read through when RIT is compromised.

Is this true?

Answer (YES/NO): NO